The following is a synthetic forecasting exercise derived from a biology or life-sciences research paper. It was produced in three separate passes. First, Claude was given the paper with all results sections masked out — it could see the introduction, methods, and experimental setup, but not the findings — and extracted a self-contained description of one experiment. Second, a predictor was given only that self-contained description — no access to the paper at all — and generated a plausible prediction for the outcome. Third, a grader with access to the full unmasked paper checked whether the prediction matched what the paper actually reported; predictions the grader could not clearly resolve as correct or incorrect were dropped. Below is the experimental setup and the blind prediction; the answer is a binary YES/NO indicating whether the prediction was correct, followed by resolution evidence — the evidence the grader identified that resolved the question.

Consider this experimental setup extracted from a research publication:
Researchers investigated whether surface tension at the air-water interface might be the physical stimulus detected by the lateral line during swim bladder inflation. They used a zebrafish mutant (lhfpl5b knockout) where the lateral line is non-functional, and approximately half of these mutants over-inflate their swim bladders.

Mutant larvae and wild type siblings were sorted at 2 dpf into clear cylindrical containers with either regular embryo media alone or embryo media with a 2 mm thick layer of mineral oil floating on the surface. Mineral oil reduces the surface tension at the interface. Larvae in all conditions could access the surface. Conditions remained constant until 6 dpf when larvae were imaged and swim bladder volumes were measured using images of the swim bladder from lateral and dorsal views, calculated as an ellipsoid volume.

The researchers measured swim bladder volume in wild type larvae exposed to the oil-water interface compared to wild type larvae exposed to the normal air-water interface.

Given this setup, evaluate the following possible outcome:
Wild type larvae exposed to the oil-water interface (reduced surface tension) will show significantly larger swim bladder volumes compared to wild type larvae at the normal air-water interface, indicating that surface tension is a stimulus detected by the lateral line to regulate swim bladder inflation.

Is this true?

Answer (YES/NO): YES